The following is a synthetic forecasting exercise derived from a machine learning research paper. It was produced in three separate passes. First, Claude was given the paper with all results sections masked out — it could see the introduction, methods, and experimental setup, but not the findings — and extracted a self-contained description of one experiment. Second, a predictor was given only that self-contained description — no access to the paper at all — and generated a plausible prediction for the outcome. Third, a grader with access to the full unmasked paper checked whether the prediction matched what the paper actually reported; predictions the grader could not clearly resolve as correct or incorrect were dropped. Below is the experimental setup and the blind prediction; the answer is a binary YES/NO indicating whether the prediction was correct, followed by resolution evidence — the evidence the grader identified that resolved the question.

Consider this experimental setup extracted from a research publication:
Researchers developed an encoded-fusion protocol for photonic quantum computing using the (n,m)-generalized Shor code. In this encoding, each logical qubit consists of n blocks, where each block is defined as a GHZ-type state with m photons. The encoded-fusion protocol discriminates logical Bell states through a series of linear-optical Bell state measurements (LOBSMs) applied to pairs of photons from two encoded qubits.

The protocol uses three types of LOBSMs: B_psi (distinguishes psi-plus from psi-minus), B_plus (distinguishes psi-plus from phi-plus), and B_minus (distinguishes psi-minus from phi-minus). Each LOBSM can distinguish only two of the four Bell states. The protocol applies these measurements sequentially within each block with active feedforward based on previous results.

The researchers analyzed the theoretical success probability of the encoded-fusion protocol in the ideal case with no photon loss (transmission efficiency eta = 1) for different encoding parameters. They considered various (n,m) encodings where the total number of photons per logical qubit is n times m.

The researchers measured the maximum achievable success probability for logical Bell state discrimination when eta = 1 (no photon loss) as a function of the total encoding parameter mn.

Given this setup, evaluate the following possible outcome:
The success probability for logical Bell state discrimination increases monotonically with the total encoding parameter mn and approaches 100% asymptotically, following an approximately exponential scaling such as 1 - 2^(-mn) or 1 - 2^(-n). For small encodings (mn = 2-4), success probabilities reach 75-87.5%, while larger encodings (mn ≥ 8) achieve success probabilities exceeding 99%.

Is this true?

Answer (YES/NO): NO